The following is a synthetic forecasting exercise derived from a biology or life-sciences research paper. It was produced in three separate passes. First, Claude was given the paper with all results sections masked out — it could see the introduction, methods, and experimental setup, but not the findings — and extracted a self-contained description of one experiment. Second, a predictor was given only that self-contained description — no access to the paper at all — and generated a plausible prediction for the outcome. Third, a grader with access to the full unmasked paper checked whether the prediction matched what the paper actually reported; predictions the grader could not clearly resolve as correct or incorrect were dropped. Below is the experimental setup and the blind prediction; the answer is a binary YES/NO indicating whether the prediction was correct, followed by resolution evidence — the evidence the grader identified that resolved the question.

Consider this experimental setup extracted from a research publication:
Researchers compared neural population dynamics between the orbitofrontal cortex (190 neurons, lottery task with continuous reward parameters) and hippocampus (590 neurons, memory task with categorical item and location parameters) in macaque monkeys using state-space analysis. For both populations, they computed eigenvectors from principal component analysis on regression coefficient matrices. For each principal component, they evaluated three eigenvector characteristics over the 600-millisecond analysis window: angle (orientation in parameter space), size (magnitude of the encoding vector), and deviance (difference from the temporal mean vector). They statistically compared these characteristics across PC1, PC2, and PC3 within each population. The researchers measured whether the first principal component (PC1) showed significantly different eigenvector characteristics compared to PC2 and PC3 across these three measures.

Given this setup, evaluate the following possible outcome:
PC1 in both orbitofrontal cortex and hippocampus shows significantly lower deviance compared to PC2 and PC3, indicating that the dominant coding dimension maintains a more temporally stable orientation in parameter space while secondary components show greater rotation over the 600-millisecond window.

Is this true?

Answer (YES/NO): NO